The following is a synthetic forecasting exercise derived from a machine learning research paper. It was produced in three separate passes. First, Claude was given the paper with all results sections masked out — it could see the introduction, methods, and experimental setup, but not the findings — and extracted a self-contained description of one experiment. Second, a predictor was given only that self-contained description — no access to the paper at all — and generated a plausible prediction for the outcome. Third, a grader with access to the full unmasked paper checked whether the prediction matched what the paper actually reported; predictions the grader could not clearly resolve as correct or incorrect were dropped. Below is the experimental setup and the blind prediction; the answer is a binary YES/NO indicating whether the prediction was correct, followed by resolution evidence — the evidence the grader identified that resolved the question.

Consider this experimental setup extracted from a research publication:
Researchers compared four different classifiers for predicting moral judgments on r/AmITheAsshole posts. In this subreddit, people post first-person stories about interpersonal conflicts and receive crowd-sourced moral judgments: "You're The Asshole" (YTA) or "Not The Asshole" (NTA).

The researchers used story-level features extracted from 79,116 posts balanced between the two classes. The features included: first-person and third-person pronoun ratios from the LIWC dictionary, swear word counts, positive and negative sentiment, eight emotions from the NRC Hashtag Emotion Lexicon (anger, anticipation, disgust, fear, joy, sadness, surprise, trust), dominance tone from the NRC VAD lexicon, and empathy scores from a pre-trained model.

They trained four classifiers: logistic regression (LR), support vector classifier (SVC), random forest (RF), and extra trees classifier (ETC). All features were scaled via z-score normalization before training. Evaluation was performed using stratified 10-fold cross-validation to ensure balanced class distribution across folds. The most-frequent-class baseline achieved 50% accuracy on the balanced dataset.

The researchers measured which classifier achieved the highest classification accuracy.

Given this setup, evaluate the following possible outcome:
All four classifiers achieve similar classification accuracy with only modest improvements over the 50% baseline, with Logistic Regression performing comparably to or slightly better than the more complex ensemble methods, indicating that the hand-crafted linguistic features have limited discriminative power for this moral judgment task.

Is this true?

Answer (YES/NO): NO